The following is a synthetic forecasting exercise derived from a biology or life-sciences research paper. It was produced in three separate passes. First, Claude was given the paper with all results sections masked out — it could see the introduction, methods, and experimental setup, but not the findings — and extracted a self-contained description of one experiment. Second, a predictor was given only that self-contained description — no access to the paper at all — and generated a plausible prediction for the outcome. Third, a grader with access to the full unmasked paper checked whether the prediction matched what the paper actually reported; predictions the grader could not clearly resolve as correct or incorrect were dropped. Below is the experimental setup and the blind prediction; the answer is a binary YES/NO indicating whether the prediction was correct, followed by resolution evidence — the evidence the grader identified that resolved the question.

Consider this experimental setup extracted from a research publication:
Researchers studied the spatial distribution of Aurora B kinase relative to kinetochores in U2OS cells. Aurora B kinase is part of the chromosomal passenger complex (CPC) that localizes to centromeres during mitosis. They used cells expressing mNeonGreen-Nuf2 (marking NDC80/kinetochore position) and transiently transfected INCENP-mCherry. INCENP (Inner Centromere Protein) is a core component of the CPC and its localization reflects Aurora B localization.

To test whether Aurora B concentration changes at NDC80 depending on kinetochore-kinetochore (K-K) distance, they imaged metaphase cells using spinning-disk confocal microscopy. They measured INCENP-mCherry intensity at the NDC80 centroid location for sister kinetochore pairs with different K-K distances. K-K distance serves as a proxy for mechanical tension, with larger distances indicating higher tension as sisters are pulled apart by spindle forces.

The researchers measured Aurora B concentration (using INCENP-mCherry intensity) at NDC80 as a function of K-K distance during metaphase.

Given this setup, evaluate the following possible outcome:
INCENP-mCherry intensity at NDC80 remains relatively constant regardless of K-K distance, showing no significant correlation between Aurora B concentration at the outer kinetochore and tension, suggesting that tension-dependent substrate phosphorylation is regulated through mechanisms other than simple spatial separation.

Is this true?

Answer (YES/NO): NO